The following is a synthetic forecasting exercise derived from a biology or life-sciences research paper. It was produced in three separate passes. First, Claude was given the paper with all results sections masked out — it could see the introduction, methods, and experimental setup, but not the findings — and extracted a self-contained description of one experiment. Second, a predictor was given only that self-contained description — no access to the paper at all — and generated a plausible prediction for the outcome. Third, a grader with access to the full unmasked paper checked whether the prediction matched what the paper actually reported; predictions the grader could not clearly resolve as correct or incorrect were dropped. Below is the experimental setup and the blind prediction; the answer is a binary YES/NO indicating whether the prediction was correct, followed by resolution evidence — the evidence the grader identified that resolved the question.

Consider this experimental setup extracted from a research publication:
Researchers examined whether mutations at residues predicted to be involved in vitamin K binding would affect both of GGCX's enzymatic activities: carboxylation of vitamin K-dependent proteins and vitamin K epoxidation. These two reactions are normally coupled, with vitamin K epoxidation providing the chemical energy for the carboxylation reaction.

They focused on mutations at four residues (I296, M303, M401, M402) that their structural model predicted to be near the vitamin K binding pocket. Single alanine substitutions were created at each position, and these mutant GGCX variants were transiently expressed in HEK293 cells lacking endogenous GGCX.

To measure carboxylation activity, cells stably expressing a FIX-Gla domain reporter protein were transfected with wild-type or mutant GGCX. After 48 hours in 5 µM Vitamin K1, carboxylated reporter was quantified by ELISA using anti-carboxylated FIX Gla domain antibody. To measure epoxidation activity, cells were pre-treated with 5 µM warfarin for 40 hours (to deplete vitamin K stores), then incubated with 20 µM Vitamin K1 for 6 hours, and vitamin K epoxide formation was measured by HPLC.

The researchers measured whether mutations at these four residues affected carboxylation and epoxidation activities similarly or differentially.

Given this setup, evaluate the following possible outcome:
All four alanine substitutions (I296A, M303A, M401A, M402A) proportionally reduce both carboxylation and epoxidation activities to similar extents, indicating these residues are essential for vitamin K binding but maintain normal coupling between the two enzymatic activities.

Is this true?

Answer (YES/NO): NO